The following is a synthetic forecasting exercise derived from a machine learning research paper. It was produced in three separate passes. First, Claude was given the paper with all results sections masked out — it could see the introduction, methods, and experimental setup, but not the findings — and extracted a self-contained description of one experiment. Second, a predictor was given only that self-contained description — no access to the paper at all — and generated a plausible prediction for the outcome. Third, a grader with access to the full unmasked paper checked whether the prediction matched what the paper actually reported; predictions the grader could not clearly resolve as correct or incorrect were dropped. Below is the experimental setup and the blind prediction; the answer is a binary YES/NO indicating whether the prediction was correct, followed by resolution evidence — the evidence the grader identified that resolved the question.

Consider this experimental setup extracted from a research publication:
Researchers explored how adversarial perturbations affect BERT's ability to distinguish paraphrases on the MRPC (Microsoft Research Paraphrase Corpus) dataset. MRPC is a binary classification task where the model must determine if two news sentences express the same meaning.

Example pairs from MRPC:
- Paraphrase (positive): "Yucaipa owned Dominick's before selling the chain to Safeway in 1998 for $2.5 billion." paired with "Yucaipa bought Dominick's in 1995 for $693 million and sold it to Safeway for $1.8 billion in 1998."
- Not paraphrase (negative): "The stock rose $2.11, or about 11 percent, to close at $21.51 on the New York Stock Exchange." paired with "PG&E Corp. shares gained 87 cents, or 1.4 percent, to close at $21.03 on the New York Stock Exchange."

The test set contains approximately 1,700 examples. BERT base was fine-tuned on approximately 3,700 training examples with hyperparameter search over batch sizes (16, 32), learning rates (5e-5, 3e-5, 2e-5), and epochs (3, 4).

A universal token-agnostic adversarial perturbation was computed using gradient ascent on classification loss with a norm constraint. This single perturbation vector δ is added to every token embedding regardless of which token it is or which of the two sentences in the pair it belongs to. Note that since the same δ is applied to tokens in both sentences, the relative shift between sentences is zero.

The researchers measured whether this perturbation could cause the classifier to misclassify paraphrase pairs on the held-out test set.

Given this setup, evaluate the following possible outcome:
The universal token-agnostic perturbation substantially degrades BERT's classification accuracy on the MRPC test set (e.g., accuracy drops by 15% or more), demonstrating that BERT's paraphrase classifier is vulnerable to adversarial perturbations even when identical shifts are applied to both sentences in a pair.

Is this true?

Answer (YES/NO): NO